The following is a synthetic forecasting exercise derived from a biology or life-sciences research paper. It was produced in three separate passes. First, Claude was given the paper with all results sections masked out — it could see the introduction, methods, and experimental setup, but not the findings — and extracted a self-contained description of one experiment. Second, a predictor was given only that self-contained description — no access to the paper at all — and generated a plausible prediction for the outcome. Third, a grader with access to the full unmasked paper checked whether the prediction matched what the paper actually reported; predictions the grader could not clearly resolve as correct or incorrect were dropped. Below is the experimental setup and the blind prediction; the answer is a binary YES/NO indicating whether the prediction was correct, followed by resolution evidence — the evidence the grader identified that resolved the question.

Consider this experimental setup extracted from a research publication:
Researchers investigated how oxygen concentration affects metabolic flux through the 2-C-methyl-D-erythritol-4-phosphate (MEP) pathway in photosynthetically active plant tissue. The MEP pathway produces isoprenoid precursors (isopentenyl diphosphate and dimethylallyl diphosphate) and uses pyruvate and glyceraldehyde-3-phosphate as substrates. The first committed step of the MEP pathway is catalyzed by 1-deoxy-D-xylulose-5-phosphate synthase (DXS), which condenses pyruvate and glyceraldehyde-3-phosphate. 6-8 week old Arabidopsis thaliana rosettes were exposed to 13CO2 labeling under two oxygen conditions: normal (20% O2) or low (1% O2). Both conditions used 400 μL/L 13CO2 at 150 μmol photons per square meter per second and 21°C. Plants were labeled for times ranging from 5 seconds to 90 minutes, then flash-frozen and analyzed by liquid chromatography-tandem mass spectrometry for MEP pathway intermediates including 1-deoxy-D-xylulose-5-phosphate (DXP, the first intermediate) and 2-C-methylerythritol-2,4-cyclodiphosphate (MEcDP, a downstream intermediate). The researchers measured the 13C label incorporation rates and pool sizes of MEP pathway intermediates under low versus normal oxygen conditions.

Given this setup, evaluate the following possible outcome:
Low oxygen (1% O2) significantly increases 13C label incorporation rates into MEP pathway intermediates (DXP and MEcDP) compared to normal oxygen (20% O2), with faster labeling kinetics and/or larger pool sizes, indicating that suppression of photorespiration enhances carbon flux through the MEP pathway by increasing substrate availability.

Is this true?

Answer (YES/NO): NO